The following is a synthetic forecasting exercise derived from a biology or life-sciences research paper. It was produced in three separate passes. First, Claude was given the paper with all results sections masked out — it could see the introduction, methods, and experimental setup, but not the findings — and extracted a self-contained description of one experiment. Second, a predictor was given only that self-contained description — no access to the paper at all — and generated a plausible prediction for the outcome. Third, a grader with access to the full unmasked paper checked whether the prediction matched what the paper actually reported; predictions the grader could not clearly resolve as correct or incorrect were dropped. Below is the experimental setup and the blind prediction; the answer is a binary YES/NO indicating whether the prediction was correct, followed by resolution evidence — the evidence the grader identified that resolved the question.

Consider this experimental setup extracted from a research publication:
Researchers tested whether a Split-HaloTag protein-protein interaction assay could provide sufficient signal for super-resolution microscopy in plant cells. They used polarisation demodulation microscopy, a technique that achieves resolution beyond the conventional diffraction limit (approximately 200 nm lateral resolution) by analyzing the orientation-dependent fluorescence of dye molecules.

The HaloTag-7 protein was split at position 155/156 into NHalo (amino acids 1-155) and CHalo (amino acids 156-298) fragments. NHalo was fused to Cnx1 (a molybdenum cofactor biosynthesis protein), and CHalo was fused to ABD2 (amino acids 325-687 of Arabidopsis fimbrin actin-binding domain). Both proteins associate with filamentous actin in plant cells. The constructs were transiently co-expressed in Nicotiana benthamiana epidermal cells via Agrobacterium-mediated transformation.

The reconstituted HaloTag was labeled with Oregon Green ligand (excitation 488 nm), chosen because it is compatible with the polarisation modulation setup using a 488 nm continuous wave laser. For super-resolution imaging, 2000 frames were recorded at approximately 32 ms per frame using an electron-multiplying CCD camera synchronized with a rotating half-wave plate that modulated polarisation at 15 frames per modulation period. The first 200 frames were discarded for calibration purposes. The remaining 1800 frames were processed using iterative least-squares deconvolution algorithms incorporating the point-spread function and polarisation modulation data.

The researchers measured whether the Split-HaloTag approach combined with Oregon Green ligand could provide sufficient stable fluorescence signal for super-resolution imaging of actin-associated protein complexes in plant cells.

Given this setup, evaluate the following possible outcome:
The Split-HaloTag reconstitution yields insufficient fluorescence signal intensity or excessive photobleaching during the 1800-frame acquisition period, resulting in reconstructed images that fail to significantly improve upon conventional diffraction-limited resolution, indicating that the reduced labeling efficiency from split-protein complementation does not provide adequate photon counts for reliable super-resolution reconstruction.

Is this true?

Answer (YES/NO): NO